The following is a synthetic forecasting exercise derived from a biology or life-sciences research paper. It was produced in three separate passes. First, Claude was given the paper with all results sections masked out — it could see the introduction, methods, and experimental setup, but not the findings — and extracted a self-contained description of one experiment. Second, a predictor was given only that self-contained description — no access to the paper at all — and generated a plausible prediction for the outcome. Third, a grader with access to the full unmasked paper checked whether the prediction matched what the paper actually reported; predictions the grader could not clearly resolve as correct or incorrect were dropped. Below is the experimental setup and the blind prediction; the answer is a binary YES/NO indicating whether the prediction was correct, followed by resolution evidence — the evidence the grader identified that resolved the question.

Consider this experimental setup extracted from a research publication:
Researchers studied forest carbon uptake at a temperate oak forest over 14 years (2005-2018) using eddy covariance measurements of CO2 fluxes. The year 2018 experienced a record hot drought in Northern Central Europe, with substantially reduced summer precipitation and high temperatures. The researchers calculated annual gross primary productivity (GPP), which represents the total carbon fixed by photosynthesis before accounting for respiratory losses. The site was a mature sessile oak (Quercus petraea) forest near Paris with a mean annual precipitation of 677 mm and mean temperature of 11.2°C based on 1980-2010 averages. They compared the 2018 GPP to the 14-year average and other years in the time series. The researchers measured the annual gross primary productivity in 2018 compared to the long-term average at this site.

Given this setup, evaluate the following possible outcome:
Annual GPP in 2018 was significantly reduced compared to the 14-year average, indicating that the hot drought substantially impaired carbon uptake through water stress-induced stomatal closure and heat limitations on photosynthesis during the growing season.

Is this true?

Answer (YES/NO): NO